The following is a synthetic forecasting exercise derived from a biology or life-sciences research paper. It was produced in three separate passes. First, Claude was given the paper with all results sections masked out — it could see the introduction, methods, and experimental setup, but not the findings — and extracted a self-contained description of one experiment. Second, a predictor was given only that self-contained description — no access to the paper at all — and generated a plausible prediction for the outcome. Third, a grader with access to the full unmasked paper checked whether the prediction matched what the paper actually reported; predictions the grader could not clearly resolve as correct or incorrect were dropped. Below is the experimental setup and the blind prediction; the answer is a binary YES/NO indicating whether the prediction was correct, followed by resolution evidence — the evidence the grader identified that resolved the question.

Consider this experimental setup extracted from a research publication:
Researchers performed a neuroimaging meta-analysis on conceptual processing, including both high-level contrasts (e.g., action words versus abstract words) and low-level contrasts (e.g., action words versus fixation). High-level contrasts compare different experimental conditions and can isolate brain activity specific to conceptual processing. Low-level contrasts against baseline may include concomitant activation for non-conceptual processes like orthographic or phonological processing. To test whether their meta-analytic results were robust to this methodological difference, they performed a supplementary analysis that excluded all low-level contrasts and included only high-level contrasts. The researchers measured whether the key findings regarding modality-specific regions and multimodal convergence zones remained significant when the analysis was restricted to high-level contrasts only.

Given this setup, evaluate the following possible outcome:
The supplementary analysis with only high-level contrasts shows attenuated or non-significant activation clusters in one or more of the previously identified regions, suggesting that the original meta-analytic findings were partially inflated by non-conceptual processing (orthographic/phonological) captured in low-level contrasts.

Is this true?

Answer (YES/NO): YES